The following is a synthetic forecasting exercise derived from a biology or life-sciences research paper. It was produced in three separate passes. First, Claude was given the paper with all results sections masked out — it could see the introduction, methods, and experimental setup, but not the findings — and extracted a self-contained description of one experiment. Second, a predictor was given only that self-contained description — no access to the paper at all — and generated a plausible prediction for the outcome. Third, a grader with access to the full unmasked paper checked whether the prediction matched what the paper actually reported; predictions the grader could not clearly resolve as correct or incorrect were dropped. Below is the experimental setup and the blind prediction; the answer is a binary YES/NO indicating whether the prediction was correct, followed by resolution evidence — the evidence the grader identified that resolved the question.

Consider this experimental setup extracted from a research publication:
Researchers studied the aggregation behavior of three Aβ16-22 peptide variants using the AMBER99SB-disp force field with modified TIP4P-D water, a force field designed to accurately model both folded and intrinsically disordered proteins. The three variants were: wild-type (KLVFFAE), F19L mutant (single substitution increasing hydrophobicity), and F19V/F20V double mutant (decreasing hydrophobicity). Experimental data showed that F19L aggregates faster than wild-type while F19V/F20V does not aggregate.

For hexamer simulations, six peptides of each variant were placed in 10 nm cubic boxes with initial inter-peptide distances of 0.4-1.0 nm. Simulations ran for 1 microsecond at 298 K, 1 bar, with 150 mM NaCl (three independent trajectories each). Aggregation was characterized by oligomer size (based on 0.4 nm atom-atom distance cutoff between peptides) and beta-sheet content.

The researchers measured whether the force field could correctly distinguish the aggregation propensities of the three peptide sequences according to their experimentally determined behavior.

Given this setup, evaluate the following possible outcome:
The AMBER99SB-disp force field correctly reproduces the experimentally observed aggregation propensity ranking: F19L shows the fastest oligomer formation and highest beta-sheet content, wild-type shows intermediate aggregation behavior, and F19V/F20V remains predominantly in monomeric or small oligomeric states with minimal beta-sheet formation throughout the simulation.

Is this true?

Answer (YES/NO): NO